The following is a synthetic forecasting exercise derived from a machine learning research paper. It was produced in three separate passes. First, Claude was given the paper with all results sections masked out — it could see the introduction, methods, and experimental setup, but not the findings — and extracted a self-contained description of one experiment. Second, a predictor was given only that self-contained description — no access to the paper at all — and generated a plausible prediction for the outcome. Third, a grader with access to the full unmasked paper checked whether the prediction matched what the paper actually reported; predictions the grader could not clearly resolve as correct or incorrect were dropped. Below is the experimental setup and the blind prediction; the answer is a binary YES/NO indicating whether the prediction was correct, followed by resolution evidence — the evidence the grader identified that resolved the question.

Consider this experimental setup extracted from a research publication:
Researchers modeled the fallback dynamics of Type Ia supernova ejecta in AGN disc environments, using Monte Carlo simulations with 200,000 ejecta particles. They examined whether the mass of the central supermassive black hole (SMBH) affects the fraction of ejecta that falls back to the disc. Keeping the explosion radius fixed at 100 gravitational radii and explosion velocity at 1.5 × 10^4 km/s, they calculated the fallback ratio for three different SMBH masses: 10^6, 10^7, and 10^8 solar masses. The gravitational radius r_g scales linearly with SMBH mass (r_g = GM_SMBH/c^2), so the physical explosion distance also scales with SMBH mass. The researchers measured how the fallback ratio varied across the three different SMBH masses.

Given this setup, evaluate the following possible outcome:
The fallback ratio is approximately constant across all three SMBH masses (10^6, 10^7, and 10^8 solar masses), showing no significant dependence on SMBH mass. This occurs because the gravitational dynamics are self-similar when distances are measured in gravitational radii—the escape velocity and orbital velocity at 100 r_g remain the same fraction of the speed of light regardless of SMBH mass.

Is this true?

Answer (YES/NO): YES